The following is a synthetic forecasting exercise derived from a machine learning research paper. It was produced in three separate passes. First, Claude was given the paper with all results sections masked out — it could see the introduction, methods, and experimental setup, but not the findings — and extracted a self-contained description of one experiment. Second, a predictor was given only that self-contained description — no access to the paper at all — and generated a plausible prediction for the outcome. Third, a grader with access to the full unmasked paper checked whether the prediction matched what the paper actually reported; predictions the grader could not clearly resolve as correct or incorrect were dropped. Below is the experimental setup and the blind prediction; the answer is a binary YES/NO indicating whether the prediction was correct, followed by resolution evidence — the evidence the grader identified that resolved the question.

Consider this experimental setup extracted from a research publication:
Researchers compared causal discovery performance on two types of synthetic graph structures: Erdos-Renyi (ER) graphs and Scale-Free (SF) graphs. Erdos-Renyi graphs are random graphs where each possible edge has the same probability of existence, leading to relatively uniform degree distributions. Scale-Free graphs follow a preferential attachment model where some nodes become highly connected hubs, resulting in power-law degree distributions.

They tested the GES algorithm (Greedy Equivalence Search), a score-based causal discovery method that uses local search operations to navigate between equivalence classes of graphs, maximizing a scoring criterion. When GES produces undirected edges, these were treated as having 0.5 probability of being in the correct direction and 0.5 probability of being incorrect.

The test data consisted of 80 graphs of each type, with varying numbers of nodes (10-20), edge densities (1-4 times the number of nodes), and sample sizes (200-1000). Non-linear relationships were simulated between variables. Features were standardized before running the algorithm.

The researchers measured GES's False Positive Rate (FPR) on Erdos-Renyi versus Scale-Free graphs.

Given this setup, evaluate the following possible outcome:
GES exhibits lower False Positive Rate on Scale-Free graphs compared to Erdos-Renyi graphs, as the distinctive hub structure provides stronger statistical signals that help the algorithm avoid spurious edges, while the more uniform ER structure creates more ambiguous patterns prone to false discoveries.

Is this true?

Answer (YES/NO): YES